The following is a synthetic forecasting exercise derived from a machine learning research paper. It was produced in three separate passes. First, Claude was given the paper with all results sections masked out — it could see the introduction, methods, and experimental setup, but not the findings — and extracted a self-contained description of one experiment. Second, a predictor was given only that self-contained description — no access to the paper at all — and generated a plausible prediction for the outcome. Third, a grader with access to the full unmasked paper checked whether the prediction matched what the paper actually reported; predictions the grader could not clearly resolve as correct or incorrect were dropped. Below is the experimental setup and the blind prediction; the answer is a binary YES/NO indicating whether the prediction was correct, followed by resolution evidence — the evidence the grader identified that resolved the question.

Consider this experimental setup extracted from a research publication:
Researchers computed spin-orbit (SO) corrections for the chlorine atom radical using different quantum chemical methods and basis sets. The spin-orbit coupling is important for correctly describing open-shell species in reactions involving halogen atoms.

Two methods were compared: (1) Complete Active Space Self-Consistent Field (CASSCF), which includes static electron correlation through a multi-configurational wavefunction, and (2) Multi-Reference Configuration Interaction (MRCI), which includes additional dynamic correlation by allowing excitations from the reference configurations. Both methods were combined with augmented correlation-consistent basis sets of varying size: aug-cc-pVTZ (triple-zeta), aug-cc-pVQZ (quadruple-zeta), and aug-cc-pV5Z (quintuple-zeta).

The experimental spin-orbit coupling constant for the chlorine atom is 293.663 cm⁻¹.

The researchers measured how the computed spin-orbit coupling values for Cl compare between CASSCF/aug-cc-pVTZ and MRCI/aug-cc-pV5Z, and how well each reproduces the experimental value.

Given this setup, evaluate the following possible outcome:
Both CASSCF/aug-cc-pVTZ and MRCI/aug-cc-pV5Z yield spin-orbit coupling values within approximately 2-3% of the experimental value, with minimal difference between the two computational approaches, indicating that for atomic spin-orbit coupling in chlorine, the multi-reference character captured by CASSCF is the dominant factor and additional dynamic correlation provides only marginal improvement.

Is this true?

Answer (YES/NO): NO